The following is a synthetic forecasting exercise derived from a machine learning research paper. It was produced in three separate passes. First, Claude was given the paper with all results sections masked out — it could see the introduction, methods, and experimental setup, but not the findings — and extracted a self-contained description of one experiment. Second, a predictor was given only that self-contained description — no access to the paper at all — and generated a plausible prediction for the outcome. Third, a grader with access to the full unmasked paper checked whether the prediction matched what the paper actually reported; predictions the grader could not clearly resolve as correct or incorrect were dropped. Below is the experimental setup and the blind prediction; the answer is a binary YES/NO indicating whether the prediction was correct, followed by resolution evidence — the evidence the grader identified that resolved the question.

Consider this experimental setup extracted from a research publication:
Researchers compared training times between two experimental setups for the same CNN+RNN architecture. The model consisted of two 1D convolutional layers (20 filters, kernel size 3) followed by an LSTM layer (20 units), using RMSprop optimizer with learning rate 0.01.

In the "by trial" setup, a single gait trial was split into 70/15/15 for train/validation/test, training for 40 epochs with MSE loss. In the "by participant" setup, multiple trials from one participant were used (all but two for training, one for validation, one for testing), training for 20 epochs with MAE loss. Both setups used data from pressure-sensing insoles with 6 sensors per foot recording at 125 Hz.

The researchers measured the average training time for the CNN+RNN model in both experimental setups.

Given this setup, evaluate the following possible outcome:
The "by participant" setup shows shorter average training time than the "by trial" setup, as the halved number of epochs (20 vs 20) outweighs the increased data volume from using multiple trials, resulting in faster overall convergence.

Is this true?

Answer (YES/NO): YES